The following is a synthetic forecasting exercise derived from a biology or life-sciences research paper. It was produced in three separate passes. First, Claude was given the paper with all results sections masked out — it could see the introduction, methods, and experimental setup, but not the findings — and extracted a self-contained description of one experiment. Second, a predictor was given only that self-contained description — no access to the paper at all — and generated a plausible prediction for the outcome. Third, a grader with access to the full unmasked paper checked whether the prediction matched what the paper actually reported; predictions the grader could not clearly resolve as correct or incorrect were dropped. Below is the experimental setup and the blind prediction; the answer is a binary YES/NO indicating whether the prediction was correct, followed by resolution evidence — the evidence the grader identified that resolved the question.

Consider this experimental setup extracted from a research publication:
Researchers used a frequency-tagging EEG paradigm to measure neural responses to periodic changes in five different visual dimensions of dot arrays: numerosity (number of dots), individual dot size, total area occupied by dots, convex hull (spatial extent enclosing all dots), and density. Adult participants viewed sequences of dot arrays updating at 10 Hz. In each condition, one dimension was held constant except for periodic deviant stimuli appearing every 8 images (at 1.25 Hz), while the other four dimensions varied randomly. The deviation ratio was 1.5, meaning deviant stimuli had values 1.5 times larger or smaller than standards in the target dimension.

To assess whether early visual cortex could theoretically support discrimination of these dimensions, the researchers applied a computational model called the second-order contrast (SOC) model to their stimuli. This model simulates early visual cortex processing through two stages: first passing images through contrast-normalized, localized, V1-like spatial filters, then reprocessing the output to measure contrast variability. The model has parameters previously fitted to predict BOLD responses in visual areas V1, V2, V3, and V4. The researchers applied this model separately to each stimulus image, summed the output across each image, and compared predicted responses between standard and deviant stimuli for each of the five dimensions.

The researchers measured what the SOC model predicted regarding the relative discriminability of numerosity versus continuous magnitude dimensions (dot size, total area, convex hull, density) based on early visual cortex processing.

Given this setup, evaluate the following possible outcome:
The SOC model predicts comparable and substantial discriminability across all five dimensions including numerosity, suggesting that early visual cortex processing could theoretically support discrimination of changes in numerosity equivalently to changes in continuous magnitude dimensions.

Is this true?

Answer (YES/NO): NO